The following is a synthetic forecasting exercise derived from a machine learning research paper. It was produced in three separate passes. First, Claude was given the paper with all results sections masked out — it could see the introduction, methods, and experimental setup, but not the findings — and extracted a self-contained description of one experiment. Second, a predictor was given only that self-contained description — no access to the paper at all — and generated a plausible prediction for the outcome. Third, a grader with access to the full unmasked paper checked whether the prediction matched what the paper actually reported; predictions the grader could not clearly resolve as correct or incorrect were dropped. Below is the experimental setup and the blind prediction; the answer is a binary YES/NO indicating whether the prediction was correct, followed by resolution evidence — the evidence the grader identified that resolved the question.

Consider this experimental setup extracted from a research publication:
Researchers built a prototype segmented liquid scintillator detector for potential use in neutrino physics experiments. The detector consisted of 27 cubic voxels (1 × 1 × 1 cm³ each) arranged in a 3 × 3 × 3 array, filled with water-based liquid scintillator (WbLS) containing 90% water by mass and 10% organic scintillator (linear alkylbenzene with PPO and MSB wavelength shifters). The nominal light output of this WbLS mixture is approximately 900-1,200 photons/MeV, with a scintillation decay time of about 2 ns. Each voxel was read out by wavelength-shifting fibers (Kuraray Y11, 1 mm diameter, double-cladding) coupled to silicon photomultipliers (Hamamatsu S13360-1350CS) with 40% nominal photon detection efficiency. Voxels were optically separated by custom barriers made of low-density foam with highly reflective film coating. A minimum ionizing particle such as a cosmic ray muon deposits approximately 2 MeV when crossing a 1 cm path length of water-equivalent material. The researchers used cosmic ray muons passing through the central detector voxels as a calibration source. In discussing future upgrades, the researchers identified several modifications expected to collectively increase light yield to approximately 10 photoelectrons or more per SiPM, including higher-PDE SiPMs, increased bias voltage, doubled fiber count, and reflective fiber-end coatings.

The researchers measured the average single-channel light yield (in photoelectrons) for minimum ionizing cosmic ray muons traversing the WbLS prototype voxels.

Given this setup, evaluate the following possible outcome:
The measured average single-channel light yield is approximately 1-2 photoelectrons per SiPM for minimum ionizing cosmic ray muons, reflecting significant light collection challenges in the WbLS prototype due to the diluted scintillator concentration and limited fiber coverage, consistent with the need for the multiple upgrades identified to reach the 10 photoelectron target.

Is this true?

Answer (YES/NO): NO